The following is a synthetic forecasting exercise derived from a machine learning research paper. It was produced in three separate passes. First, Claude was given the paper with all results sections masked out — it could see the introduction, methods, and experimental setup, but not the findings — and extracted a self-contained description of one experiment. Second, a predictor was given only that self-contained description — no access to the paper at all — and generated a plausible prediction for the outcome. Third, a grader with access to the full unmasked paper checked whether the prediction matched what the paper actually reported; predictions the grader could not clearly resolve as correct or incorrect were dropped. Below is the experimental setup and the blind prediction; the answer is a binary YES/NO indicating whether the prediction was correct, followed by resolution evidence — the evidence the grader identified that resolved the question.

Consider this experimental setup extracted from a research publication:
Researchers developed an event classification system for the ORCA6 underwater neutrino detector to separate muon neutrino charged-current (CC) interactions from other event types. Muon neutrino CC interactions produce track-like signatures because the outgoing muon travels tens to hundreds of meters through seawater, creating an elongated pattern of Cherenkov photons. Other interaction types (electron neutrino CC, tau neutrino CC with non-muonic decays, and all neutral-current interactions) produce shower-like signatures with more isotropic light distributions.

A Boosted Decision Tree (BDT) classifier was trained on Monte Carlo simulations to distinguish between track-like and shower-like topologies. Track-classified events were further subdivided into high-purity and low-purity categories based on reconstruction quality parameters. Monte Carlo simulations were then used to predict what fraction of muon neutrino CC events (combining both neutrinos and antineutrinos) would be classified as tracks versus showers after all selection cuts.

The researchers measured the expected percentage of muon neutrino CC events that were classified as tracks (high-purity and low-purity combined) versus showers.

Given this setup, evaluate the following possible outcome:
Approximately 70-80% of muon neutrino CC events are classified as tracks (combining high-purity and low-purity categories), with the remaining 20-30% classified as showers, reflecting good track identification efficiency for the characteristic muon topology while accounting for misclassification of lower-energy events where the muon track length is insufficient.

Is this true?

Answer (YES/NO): YES